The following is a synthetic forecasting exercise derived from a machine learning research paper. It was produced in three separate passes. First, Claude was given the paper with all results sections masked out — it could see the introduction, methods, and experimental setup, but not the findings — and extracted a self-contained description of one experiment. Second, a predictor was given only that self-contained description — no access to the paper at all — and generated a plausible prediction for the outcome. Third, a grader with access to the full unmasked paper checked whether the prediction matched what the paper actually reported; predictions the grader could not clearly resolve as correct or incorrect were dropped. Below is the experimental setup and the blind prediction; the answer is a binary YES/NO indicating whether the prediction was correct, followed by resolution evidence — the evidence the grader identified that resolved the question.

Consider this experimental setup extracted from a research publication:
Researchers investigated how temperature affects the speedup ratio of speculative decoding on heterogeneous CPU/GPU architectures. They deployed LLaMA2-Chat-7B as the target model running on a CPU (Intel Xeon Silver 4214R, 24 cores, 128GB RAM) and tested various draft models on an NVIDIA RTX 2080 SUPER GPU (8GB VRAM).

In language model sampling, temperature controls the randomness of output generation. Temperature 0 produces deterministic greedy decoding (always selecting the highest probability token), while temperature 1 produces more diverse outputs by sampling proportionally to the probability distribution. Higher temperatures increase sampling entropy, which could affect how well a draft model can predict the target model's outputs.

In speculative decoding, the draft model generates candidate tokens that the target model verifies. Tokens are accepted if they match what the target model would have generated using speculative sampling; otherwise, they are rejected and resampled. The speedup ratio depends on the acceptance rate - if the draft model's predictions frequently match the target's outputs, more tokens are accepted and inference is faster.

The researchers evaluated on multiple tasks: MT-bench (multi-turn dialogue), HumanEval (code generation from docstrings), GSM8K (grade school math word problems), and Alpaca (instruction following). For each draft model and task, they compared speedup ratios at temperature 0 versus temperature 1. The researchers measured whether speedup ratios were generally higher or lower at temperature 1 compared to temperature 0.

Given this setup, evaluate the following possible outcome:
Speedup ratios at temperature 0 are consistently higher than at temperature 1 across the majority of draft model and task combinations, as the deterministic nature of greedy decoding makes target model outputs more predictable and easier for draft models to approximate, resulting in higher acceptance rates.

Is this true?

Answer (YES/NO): YES